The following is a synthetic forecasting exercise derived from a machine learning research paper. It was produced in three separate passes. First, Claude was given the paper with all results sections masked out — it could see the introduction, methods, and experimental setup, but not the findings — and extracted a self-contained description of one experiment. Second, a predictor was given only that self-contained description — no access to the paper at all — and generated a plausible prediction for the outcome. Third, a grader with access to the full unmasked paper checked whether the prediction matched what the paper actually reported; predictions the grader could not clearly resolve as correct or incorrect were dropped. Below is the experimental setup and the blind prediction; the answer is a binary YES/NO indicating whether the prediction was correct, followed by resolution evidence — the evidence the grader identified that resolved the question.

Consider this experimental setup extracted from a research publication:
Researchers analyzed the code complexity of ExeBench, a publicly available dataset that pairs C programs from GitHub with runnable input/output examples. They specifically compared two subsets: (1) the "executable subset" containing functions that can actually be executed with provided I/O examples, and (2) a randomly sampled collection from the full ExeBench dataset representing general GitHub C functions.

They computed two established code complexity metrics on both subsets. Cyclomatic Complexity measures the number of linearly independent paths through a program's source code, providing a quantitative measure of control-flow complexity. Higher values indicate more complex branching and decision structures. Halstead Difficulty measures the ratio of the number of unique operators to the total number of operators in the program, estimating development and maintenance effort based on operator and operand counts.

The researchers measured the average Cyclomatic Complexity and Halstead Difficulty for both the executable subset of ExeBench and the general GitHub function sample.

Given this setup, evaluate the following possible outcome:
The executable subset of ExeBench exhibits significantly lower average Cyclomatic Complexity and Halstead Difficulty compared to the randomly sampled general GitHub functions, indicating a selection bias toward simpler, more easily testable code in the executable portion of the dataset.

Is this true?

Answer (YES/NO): YES